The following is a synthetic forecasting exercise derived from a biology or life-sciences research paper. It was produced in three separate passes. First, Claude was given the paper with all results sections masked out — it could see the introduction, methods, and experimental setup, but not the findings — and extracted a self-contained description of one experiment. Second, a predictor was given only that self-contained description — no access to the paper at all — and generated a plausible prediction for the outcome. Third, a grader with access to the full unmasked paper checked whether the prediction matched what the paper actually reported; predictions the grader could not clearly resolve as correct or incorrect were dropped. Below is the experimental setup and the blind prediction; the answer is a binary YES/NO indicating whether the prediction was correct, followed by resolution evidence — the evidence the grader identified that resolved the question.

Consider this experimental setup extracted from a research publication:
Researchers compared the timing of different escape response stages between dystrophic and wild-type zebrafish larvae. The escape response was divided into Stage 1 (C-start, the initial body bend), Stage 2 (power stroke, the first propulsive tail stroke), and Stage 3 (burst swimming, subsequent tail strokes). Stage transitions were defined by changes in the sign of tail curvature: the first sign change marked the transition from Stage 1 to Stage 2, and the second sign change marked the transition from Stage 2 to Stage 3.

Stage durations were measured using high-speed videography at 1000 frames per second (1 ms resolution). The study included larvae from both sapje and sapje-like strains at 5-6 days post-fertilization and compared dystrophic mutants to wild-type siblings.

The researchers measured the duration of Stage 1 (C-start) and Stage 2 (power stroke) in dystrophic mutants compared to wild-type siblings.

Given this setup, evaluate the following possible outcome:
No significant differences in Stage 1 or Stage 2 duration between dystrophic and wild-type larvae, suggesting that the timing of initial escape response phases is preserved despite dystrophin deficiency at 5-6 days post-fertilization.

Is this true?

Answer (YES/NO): NO